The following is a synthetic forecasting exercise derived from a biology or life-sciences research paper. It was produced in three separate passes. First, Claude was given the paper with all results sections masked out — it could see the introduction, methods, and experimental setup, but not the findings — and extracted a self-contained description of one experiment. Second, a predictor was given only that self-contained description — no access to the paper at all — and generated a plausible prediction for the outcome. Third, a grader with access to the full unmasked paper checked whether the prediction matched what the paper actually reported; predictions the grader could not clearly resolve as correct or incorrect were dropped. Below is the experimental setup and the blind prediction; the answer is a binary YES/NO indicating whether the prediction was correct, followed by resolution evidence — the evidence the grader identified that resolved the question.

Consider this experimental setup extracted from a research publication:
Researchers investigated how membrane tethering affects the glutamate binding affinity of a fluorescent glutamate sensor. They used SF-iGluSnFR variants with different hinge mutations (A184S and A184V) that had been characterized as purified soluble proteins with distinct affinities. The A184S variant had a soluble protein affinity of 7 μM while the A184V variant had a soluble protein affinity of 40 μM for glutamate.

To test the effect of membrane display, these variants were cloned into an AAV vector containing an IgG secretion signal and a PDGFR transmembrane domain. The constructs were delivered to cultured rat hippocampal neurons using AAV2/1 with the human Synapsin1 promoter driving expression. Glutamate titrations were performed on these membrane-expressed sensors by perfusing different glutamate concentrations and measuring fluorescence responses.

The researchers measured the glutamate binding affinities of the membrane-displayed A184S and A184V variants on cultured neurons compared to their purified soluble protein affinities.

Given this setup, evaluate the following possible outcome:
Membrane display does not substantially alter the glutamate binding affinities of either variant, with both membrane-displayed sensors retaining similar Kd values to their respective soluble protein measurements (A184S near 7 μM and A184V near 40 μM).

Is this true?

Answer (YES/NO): NO